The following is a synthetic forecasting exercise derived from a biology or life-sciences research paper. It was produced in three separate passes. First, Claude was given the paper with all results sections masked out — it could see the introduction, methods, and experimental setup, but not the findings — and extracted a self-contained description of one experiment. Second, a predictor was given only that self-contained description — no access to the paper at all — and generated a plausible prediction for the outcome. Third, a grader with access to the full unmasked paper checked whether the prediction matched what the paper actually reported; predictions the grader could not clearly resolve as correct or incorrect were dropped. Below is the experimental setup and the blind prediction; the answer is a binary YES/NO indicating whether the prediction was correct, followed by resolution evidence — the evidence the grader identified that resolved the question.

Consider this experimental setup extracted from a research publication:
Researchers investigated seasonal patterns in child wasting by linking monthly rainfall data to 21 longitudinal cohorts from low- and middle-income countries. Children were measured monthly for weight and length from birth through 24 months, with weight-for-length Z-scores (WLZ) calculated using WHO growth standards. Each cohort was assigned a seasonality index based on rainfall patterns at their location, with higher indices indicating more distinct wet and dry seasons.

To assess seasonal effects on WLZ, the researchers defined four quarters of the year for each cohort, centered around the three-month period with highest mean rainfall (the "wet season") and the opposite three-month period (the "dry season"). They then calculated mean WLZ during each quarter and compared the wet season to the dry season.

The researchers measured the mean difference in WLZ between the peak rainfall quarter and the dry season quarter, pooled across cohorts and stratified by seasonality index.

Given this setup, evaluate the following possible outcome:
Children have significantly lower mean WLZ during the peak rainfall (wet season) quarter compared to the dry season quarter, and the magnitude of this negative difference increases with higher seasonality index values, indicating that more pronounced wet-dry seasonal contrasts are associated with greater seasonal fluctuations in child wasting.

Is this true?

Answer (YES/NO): YES